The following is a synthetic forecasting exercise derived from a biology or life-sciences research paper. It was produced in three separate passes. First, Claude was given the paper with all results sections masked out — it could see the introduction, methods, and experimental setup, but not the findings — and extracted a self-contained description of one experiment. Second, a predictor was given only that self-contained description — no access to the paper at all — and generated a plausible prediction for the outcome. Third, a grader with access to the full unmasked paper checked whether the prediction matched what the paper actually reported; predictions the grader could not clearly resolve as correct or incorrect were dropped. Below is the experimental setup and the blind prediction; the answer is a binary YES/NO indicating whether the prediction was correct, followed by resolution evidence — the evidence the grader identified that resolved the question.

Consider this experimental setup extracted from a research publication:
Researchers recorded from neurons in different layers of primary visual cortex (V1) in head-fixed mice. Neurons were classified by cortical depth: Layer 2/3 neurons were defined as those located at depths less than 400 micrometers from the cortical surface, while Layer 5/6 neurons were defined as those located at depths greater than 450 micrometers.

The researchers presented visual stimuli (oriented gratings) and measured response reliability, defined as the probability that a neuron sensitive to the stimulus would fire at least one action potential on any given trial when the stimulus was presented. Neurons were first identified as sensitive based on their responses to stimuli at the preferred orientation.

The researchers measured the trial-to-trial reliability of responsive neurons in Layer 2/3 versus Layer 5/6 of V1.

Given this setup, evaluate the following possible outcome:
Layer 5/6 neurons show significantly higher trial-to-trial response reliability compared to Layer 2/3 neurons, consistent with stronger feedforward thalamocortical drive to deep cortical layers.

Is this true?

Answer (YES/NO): YES